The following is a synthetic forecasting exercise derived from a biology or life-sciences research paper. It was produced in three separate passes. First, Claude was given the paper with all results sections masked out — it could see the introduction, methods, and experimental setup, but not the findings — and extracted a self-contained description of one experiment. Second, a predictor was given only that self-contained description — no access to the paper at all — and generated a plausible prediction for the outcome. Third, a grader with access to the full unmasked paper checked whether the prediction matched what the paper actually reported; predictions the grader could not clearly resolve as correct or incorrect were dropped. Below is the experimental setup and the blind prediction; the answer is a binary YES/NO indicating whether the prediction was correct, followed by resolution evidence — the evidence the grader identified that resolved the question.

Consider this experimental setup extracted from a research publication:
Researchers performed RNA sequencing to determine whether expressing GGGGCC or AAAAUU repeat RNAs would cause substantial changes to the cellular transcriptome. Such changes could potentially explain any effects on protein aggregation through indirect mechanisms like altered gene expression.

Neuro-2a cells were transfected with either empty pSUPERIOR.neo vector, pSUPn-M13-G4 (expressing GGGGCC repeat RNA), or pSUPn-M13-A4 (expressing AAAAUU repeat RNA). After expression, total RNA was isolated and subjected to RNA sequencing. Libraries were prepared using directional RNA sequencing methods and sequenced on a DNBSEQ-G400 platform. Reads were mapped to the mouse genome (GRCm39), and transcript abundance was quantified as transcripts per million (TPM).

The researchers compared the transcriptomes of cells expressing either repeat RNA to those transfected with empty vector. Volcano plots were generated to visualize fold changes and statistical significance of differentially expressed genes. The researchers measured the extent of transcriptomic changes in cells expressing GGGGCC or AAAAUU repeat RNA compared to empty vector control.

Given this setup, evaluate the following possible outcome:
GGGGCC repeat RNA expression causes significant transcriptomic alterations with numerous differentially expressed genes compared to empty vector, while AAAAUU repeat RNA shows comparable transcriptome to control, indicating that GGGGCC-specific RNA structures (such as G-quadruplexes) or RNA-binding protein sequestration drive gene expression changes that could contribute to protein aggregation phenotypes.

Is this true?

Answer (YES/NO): NO